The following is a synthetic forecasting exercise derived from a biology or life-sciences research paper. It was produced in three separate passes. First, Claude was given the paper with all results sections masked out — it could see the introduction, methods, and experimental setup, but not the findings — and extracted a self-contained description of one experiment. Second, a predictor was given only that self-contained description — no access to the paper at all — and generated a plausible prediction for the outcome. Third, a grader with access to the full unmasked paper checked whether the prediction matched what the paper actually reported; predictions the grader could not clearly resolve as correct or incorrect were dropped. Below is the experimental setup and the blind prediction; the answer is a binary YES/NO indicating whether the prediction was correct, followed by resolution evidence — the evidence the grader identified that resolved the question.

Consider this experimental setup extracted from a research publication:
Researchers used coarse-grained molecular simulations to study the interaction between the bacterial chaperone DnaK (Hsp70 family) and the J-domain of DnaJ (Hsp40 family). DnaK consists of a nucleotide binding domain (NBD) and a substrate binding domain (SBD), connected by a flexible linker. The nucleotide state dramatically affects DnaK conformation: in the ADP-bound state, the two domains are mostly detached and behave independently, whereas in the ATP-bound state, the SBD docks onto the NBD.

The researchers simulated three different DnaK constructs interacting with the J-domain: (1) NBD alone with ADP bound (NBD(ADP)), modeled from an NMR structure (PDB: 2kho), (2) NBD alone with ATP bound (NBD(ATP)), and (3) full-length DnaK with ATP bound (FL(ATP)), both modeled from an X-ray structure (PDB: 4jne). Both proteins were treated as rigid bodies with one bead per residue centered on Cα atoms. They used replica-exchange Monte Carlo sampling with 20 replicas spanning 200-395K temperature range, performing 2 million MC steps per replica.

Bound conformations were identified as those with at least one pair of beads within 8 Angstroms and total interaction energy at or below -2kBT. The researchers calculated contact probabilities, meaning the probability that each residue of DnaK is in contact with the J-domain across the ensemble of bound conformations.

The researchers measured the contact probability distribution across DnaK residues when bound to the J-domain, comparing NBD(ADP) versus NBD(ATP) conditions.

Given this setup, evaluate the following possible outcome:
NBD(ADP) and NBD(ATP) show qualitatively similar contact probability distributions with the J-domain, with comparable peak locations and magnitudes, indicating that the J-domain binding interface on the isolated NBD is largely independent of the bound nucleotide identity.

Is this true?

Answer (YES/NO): YES